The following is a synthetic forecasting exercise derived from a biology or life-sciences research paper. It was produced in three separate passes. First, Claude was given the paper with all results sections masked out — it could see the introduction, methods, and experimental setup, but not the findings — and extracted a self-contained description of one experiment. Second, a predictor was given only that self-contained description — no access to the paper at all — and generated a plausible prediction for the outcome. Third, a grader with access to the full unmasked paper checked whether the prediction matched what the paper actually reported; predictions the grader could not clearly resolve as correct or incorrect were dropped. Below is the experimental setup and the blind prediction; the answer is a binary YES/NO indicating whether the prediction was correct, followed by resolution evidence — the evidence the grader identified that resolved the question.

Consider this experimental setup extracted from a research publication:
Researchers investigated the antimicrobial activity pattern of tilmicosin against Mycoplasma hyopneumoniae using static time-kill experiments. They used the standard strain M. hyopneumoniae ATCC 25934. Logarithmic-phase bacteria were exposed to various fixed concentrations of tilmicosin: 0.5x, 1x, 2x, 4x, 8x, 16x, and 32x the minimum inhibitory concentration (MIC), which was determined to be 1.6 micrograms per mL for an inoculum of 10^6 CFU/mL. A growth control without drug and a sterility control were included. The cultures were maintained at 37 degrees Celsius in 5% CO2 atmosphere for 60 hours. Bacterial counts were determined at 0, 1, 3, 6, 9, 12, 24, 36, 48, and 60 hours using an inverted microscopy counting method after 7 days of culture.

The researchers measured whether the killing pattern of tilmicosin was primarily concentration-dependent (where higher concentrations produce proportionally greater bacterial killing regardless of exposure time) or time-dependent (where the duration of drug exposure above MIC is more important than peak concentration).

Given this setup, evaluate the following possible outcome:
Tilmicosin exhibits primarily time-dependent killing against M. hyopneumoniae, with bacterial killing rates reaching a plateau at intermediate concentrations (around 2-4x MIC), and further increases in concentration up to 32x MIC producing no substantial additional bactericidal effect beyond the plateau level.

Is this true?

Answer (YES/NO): NO